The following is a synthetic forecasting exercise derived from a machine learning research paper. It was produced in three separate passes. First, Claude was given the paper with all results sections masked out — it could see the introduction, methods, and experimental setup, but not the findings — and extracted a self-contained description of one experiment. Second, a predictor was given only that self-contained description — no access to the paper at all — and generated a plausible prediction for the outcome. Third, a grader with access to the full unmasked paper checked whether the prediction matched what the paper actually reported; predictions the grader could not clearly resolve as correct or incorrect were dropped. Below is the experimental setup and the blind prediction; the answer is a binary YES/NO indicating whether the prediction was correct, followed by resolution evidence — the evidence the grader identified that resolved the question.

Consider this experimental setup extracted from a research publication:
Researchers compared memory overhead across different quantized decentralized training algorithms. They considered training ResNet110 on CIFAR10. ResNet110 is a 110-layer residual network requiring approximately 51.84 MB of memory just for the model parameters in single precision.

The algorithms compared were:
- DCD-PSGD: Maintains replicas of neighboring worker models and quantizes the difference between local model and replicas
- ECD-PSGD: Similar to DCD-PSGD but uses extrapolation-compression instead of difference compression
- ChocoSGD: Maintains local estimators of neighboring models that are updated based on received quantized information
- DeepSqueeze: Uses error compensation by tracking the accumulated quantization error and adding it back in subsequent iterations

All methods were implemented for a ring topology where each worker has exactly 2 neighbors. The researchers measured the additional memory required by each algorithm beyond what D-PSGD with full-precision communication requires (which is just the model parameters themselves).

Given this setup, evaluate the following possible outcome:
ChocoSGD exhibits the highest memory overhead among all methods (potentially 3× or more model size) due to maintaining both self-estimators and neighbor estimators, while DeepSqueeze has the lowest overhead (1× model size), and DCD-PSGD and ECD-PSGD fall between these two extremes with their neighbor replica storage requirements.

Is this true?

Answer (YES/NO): NO